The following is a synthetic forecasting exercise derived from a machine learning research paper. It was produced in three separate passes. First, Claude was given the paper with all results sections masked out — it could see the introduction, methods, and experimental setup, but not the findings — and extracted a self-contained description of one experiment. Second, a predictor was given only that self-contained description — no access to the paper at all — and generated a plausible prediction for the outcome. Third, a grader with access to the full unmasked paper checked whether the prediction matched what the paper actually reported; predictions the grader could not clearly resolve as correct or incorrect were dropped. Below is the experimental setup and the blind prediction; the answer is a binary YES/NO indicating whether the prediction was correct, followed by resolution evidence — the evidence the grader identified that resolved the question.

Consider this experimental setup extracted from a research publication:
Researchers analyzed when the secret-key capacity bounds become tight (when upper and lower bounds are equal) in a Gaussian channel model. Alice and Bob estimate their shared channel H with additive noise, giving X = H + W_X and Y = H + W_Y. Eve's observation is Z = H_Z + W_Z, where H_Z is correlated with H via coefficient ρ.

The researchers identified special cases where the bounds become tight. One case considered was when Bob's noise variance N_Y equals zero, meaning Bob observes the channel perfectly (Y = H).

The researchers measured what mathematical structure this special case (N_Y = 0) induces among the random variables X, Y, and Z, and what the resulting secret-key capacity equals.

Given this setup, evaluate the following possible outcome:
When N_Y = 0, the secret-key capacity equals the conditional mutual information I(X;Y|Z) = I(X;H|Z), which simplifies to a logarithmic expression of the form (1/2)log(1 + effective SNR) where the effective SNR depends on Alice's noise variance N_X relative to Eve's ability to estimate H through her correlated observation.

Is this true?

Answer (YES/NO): NO